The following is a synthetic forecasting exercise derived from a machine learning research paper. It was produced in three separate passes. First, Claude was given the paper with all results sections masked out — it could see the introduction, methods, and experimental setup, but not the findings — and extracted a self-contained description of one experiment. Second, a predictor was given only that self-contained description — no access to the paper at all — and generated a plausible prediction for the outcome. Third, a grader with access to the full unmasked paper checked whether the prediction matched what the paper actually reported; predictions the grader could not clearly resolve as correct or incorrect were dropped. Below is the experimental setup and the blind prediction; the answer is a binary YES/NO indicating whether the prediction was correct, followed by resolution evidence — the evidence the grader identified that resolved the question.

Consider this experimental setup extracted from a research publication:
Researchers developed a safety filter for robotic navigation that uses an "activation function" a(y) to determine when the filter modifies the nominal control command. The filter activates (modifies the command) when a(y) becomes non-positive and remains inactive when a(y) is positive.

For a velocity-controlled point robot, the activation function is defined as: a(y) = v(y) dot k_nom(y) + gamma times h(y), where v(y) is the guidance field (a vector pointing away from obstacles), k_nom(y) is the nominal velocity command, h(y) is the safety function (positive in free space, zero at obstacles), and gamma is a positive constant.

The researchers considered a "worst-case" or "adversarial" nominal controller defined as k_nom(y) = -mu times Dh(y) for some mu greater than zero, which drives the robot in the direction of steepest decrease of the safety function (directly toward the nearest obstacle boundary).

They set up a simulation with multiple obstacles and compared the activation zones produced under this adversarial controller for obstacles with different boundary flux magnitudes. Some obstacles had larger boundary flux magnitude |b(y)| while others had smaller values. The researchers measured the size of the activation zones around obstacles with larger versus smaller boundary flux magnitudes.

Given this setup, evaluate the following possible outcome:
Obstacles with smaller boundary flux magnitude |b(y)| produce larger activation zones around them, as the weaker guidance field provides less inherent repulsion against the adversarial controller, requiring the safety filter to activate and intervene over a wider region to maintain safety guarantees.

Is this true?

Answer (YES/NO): NO